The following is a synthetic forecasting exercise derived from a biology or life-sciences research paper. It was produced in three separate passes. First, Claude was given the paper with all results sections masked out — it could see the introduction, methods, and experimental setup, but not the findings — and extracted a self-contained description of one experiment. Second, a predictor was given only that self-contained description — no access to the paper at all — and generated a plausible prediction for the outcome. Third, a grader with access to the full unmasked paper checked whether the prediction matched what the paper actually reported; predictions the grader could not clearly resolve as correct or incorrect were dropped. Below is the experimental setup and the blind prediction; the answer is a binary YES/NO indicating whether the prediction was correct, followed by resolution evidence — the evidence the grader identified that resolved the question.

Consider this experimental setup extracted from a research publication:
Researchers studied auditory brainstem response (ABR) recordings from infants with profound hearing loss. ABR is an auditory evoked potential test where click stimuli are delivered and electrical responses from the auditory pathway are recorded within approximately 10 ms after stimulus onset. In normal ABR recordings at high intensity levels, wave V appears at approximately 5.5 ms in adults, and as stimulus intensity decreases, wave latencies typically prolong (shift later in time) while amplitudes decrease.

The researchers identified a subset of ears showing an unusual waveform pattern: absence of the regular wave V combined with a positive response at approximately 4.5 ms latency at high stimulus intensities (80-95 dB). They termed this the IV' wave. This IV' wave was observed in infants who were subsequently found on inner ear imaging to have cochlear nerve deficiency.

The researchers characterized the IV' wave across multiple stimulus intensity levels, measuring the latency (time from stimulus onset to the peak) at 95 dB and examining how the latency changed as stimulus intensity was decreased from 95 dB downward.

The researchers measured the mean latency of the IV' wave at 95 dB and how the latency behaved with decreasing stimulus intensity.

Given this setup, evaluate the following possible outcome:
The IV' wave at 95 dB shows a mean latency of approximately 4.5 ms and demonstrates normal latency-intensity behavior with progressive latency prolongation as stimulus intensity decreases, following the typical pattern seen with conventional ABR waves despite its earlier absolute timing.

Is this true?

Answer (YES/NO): NO